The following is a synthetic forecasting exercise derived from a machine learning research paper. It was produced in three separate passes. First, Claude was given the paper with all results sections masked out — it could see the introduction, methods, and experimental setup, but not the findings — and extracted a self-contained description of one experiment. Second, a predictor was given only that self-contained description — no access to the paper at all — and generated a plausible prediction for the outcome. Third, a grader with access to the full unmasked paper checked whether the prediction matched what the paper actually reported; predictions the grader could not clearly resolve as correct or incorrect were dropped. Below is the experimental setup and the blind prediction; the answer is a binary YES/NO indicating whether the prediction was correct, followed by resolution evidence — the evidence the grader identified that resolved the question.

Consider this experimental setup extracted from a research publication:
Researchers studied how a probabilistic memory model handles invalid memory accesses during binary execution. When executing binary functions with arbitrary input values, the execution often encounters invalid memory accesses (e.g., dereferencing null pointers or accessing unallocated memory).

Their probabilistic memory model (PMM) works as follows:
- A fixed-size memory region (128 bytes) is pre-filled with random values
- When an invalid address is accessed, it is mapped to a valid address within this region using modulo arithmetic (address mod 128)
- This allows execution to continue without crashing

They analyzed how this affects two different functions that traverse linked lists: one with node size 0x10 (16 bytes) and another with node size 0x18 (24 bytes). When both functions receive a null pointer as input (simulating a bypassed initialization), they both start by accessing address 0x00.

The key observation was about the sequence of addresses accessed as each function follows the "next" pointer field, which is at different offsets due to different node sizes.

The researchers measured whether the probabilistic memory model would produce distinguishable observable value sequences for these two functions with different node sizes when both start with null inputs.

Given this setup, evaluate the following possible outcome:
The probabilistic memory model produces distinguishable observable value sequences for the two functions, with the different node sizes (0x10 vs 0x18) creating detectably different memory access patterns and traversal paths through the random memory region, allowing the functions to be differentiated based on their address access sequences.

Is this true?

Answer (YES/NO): YES